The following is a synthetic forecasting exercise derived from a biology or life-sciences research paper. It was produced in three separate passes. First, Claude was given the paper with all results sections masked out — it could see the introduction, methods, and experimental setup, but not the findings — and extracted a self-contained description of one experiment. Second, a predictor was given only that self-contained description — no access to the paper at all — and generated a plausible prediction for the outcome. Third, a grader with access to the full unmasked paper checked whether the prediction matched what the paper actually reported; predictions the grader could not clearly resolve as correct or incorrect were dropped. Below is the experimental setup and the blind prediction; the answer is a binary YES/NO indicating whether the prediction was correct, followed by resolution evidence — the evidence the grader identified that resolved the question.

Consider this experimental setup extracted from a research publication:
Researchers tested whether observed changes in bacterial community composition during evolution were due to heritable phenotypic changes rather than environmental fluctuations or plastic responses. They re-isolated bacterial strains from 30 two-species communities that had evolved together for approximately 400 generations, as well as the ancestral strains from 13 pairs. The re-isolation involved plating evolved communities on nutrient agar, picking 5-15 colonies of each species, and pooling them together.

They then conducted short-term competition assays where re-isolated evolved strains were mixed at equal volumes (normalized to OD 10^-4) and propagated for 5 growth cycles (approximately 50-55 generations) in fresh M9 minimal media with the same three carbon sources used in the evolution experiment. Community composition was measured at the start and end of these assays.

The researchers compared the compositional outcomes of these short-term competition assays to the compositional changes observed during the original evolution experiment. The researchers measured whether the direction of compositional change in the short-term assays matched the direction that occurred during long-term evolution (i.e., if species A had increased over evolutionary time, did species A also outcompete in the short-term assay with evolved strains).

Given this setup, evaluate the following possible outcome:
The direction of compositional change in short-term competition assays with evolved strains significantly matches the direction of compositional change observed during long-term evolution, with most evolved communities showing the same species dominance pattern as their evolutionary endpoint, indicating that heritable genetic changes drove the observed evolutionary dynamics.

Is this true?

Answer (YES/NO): YES